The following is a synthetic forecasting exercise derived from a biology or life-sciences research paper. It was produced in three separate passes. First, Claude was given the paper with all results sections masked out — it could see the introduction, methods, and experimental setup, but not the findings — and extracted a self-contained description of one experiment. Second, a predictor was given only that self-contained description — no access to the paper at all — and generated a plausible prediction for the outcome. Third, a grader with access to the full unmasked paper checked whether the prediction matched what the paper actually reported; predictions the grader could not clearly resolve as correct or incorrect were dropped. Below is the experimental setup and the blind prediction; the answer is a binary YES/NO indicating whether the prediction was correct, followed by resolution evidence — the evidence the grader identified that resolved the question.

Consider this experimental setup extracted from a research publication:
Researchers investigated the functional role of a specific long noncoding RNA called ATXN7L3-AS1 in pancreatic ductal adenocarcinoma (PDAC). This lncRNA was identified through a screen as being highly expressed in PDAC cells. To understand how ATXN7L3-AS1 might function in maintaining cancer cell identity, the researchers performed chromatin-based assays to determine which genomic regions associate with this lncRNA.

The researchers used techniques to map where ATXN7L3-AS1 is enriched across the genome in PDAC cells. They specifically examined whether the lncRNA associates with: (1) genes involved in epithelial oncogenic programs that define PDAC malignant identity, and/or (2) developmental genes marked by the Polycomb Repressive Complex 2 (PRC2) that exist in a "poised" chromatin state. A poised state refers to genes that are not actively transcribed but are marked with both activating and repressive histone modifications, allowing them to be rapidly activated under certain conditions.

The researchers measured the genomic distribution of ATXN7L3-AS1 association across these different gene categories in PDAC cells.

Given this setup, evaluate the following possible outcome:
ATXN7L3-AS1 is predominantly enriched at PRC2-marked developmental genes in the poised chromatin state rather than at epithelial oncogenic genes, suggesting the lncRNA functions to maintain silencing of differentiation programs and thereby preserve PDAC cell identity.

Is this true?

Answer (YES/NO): NO